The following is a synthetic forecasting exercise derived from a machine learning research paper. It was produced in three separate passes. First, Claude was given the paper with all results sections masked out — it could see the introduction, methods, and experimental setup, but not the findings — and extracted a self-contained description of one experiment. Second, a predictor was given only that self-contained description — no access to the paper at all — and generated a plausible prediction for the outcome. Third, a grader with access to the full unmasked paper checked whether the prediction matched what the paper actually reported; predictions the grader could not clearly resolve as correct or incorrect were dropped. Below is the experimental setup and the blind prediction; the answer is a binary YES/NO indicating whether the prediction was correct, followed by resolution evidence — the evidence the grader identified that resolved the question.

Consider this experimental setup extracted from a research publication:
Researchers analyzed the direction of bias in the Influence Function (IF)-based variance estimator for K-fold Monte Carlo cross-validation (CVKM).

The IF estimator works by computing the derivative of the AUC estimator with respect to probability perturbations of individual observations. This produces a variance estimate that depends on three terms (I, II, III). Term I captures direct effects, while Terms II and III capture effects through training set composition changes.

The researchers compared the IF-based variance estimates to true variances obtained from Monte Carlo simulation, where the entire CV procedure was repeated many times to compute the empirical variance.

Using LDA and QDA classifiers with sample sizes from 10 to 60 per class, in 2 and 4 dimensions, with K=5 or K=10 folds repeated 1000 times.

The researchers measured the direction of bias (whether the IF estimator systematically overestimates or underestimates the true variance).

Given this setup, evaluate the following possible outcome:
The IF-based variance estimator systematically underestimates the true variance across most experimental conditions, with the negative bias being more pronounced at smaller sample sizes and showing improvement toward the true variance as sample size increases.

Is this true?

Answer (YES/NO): YES